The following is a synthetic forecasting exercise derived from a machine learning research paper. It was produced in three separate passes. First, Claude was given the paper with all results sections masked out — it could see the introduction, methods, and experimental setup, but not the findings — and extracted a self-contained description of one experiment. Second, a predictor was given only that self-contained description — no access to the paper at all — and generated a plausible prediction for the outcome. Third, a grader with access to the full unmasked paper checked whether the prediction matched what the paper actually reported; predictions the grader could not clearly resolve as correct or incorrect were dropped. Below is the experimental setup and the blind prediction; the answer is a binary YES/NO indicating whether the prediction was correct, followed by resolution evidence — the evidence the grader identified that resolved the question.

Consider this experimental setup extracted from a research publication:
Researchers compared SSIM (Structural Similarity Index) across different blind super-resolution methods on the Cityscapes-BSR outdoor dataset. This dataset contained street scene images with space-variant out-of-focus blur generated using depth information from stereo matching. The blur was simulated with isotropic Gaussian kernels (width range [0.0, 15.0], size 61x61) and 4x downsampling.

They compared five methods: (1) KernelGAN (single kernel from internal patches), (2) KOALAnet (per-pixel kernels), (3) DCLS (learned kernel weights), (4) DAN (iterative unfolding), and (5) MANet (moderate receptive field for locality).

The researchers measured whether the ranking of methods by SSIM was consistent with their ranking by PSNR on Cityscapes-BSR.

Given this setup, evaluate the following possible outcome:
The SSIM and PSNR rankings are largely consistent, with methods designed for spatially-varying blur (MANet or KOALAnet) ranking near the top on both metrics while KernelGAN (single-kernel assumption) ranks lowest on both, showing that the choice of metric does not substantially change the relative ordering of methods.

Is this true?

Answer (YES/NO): YES